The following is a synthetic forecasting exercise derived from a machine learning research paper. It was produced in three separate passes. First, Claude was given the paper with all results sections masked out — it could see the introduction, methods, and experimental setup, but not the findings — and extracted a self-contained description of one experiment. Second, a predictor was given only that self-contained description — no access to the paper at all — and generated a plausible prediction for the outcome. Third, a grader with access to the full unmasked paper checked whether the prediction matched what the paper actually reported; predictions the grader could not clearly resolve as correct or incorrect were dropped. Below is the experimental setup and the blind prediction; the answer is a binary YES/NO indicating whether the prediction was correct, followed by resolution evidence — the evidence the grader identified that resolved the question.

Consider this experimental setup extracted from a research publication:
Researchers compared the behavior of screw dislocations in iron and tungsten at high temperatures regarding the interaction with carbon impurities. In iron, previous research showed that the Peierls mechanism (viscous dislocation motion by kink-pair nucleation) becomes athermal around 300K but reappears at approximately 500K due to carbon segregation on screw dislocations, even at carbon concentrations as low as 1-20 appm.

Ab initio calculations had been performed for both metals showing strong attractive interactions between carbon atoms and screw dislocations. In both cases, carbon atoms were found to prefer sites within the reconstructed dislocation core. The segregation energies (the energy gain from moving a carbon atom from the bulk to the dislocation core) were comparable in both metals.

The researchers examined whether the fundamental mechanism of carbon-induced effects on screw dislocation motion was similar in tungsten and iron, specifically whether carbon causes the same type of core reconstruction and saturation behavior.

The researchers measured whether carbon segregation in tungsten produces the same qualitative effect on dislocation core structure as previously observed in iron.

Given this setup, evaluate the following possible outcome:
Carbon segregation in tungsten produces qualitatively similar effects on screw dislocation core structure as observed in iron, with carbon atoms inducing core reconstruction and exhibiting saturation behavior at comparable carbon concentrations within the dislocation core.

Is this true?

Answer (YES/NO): YES